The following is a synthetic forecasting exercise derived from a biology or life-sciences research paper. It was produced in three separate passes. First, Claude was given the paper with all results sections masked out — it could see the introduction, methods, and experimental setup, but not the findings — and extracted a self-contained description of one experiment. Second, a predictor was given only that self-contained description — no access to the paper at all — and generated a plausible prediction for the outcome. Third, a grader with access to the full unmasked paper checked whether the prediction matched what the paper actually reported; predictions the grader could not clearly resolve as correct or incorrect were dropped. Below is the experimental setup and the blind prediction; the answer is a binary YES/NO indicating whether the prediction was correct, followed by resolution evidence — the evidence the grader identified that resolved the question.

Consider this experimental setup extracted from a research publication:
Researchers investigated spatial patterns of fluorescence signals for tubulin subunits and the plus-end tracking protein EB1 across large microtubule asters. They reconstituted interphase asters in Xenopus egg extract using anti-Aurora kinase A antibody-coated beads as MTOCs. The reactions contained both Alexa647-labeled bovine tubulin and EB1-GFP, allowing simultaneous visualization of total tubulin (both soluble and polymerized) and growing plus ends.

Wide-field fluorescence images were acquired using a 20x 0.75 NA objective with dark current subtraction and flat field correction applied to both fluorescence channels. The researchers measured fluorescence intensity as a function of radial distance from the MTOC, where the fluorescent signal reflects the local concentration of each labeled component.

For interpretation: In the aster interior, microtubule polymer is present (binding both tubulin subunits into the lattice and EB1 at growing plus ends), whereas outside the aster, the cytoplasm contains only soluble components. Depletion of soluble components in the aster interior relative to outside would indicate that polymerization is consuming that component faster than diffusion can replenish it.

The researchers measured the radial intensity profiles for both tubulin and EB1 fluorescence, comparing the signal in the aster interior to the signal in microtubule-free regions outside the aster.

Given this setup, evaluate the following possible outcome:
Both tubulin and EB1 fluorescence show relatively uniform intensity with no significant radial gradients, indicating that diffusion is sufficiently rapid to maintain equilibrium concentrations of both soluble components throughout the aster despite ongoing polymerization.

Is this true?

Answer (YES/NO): NO